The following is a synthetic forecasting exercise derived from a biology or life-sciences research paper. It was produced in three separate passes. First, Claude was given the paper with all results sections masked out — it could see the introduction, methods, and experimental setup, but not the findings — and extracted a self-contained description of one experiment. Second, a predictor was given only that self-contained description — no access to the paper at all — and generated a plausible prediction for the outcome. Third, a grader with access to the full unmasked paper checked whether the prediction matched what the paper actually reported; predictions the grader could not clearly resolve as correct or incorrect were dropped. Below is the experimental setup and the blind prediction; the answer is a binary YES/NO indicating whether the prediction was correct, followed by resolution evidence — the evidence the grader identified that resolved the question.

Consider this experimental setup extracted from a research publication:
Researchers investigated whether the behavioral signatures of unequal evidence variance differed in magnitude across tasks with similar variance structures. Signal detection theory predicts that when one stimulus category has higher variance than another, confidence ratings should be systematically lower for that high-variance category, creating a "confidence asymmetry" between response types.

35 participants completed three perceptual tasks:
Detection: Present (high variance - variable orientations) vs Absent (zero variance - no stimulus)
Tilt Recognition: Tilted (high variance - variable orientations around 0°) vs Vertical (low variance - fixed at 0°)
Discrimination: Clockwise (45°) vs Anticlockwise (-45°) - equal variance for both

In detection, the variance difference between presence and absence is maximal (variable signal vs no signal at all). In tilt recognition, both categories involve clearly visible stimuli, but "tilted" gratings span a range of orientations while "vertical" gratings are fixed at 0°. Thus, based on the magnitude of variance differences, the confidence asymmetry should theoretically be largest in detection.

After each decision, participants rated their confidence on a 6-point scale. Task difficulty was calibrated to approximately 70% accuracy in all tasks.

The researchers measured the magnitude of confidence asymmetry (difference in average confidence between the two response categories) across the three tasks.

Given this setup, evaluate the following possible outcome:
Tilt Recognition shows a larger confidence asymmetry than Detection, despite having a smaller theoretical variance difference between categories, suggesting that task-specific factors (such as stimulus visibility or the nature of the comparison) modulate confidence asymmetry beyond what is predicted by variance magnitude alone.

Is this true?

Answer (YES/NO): YES